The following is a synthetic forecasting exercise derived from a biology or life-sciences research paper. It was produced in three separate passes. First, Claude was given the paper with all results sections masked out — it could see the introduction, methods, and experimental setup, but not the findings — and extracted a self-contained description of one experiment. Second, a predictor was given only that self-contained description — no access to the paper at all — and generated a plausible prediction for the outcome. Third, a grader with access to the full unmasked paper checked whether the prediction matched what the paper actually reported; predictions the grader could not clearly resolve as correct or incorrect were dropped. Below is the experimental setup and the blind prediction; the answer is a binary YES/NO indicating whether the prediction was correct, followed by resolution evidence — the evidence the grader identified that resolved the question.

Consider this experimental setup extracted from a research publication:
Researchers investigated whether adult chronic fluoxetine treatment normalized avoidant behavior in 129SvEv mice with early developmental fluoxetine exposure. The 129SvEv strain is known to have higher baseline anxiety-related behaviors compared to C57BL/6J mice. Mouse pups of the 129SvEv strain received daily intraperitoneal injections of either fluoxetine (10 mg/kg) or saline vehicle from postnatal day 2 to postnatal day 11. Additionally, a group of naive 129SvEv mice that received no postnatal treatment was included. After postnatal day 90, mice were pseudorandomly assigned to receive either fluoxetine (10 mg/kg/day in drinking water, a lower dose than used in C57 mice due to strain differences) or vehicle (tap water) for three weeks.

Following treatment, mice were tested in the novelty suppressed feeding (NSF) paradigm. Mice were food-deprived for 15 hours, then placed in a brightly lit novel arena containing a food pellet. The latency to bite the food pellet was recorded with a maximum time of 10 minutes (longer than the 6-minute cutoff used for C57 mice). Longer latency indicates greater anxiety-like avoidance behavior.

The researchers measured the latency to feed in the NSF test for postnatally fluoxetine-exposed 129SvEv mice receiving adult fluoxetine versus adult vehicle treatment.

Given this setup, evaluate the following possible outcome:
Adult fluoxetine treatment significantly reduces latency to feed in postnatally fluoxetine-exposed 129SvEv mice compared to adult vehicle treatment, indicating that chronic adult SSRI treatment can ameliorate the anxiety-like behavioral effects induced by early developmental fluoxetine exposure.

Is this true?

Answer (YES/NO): NO